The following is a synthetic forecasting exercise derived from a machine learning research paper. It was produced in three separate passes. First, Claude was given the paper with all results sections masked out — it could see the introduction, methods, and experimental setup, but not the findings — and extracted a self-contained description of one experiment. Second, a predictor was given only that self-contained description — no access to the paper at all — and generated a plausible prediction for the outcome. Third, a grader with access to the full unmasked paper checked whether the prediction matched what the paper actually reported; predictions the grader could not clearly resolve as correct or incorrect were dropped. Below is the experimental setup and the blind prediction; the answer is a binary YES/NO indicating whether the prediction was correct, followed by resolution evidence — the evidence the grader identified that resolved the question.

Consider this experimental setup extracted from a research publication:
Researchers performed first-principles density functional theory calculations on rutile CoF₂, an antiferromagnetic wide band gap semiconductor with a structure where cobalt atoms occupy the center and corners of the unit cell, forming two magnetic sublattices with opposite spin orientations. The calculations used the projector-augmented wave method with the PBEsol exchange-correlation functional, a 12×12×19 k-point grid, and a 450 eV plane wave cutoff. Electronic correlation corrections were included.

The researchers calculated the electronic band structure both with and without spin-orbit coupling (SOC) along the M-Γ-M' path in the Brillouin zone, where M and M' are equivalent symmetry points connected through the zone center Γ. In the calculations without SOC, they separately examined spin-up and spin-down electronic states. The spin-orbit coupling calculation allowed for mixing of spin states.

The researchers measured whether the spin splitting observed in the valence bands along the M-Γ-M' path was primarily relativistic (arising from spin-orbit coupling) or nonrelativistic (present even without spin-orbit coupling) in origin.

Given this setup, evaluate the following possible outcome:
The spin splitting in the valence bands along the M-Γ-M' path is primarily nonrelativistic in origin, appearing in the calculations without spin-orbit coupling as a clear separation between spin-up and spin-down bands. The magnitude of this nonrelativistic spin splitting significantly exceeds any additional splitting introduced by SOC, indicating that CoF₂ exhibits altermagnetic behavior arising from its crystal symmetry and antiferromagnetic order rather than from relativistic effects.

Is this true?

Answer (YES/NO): YES